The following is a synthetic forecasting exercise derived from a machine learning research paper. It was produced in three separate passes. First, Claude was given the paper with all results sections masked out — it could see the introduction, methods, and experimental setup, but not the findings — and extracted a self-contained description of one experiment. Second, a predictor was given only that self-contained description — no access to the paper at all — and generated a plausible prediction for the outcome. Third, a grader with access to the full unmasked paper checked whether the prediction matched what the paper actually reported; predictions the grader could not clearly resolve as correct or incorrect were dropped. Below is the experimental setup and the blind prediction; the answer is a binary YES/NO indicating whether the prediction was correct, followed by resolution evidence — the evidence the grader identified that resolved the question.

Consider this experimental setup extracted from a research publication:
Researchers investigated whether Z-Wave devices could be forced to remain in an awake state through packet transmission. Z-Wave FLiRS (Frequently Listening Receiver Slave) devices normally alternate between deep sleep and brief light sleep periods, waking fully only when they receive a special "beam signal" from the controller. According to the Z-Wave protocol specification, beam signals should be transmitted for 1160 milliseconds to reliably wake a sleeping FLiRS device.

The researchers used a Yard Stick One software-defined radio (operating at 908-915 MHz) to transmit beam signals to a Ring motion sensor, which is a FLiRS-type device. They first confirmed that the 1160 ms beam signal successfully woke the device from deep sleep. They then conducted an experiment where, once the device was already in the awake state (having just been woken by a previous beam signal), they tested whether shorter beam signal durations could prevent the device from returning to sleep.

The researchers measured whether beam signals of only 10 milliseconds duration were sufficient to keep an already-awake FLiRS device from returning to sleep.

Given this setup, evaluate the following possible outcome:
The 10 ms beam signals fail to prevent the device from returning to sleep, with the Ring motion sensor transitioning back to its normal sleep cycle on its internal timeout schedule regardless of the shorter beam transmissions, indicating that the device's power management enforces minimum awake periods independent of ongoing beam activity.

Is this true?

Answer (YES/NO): NO